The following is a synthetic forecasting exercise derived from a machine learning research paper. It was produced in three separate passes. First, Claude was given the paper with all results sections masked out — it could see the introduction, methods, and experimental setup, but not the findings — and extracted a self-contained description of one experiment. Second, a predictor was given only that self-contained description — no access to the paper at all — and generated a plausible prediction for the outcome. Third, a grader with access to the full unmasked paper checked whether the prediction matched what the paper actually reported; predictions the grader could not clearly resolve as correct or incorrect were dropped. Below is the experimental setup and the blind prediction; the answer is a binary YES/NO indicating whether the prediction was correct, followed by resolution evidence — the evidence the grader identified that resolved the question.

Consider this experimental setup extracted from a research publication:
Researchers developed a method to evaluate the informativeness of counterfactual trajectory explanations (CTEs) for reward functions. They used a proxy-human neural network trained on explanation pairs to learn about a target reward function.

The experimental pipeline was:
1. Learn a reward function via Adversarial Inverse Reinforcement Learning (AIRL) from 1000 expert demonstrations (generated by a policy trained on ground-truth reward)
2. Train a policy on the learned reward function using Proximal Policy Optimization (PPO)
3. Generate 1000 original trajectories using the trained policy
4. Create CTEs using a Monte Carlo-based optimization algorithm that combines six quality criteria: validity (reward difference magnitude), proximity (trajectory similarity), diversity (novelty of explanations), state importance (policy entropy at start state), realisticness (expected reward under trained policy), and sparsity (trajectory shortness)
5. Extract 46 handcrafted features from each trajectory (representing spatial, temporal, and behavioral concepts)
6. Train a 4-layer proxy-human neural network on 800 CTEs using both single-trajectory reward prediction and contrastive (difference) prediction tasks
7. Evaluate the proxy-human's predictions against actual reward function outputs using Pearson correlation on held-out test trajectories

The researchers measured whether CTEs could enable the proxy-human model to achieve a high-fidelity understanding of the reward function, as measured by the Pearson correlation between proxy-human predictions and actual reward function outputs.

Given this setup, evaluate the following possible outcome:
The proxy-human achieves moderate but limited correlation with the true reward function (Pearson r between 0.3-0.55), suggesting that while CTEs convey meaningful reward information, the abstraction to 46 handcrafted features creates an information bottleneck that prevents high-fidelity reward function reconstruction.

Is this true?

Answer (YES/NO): NO